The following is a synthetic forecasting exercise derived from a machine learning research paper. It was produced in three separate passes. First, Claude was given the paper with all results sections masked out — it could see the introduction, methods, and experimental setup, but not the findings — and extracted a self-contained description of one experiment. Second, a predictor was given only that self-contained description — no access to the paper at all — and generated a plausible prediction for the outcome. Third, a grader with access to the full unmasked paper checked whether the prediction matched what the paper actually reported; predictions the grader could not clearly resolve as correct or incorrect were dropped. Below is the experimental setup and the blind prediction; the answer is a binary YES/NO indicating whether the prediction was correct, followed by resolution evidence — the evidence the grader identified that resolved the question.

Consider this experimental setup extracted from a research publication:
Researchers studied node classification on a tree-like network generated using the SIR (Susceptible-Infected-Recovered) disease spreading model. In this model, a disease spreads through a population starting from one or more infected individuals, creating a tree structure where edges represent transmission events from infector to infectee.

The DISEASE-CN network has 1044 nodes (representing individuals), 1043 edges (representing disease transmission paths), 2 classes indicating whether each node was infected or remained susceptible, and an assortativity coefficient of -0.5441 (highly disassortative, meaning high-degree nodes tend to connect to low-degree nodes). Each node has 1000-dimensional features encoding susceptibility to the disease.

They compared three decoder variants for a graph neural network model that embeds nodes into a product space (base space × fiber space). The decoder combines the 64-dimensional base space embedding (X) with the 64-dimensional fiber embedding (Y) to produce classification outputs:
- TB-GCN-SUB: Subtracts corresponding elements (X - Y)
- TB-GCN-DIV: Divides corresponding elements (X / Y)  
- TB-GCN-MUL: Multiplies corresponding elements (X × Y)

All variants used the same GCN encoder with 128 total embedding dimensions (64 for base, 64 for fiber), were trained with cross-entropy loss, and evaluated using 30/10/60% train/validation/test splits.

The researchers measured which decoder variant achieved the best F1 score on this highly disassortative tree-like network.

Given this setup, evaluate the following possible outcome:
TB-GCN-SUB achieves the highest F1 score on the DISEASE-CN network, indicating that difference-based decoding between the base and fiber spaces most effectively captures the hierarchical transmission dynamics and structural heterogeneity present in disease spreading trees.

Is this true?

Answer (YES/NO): NO